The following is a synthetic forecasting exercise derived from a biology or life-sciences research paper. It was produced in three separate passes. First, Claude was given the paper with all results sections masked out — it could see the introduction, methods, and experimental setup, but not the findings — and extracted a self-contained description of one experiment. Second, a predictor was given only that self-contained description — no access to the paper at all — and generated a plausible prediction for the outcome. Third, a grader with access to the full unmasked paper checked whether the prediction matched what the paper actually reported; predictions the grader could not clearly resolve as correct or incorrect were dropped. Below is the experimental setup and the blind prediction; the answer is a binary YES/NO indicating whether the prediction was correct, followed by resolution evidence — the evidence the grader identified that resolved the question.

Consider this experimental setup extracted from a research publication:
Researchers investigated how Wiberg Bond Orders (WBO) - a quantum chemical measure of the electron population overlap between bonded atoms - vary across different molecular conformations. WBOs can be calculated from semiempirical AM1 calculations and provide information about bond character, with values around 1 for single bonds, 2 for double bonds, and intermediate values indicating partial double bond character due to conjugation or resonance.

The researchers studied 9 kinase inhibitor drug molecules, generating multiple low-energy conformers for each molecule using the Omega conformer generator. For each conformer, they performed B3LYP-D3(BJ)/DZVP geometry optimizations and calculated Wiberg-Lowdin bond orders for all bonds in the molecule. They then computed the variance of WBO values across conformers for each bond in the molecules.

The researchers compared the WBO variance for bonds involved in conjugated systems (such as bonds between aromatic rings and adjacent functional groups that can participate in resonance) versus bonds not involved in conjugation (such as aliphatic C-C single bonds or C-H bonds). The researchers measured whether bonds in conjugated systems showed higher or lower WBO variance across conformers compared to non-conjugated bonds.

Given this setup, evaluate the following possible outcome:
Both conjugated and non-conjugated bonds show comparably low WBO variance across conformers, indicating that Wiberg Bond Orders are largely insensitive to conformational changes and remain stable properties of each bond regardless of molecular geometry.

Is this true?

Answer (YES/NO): NO